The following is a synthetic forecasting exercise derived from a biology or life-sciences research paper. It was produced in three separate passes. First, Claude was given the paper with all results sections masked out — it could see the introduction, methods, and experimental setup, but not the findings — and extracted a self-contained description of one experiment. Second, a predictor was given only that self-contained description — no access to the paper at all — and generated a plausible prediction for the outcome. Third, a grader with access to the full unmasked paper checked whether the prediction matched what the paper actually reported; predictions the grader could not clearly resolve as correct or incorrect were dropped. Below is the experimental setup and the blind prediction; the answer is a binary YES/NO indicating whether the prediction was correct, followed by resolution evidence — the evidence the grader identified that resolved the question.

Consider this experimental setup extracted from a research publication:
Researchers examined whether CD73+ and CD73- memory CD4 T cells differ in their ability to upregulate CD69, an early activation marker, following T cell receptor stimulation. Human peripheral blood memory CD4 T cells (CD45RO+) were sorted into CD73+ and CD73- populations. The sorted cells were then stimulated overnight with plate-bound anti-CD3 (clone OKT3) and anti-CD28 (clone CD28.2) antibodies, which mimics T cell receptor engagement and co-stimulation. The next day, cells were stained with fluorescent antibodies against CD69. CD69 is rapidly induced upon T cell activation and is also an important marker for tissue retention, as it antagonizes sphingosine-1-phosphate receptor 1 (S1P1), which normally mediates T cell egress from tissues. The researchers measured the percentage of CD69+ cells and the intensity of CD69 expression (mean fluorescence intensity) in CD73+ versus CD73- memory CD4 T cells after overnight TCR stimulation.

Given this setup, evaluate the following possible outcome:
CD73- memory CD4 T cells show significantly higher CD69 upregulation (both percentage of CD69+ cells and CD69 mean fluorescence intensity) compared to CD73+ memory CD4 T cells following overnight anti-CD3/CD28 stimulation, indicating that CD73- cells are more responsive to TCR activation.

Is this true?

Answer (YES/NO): NO